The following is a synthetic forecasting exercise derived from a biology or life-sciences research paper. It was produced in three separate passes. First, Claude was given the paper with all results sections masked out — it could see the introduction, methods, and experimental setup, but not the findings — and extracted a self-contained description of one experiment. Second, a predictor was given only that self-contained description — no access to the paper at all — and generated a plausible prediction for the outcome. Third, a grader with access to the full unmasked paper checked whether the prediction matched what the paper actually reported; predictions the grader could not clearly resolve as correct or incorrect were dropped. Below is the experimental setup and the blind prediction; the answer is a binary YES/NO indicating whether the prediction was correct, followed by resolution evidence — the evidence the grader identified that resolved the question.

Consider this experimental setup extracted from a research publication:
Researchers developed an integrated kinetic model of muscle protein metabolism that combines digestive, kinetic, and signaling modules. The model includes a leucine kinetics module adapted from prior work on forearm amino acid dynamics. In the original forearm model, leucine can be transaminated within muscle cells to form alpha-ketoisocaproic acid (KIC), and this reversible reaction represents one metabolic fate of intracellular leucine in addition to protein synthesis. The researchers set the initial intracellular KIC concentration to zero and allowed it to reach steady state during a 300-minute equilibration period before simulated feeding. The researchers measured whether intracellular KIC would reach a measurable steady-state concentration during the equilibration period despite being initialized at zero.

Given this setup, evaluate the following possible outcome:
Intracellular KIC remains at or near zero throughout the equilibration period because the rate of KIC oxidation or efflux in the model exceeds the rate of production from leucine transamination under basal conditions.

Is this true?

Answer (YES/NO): NO